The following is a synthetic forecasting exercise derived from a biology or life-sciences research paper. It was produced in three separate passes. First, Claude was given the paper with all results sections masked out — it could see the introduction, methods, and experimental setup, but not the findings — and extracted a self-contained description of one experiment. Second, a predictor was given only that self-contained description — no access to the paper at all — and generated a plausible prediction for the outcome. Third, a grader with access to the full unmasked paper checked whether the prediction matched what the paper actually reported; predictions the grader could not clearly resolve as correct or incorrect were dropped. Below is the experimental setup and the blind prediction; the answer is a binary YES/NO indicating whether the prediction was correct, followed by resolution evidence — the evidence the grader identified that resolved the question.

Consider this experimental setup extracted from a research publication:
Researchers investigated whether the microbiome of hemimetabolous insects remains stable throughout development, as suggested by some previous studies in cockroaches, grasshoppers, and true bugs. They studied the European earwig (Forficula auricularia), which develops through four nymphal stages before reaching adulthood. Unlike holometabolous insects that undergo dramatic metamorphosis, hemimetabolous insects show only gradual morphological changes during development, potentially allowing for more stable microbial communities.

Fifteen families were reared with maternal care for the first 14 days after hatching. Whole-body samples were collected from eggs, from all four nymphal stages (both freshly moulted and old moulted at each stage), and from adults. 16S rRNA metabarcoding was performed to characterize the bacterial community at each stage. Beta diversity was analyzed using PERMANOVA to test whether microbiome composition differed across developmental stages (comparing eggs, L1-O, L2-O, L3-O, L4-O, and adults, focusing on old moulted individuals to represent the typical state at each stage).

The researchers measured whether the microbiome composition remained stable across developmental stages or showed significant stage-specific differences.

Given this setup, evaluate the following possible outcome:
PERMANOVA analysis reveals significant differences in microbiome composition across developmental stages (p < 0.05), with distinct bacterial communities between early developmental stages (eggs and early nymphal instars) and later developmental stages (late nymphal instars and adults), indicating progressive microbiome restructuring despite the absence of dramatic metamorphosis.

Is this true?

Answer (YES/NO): NO